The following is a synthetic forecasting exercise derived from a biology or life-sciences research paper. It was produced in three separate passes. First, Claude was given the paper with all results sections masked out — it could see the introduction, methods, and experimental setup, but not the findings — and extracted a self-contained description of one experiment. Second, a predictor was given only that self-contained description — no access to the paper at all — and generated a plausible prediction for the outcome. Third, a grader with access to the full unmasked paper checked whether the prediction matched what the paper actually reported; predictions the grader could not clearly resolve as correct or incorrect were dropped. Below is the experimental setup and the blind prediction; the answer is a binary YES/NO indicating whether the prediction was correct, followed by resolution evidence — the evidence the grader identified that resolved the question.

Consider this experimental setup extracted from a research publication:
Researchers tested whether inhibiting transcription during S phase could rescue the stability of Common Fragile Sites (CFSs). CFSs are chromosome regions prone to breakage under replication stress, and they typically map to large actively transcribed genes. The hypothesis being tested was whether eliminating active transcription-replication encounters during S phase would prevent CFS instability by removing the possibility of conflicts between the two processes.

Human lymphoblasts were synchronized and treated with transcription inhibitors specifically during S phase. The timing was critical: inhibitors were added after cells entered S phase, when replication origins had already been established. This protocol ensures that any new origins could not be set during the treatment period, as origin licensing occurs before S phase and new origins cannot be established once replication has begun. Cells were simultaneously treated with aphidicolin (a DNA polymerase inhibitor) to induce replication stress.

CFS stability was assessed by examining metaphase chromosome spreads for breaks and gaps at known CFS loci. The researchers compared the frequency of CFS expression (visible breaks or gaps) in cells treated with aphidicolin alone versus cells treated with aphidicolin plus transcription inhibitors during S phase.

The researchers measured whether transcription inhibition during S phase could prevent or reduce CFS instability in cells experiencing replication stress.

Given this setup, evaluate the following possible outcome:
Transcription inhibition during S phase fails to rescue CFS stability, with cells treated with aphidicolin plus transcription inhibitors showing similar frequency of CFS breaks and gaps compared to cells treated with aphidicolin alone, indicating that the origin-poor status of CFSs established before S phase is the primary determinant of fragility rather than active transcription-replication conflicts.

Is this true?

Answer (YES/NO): YES